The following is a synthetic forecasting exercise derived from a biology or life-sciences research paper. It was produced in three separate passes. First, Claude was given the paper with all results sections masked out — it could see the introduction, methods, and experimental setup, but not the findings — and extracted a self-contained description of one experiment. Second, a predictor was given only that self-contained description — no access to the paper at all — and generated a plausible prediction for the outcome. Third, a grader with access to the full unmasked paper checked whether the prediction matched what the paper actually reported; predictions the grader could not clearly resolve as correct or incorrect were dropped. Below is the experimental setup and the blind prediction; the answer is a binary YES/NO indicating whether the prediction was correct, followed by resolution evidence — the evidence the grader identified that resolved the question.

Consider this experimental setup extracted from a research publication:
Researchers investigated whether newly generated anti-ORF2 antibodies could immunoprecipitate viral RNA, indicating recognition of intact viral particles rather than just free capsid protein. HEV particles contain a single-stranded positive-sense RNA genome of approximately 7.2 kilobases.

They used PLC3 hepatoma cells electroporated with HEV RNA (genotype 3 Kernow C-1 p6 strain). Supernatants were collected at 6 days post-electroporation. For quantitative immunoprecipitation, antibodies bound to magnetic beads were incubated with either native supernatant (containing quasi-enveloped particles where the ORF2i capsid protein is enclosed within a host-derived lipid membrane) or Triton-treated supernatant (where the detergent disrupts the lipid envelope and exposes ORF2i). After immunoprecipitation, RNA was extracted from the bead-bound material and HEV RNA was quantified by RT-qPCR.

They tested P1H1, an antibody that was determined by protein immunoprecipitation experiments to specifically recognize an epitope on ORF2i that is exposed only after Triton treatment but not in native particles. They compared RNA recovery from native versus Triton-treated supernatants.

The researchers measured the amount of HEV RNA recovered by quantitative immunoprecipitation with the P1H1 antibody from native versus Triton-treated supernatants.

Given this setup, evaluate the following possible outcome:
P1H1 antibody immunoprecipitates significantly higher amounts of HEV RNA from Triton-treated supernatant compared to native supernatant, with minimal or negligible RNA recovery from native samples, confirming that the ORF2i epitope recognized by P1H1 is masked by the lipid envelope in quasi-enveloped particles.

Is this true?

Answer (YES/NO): YES